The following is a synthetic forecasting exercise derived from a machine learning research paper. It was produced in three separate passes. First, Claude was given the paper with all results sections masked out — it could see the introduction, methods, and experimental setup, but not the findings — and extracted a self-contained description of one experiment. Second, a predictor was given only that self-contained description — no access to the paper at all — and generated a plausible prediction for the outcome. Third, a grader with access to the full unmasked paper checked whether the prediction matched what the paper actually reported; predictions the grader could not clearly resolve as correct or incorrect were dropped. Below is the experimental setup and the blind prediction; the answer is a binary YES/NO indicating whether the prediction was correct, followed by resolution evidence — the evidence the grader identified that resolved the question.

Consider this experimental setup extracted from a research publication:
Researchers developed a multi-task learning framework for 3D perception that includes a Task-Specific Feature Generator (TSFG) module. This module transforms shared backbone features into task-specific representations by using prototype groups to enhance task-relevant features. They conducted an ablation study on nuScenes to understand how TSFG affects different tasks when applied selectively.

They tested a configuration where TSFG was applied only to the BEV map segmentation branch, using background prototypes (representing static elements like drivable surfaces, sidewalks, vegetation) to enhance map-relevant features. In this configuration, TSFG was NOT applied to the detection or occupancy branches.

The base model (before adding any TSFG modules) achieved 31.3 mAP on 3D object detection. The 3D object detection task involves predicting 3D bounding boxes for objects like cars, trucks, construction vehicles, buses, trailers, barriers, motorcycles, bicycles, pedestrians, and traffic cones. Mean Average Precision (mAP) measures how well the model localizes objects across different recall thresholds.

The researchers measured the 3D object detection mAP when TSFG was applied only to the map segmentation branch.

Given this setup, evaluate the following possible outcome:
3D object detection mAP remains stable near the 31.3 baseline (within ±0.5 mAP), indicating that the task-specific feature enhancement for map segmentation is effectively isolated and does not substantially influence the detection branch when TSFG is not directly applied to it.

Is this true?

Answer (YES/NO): NO